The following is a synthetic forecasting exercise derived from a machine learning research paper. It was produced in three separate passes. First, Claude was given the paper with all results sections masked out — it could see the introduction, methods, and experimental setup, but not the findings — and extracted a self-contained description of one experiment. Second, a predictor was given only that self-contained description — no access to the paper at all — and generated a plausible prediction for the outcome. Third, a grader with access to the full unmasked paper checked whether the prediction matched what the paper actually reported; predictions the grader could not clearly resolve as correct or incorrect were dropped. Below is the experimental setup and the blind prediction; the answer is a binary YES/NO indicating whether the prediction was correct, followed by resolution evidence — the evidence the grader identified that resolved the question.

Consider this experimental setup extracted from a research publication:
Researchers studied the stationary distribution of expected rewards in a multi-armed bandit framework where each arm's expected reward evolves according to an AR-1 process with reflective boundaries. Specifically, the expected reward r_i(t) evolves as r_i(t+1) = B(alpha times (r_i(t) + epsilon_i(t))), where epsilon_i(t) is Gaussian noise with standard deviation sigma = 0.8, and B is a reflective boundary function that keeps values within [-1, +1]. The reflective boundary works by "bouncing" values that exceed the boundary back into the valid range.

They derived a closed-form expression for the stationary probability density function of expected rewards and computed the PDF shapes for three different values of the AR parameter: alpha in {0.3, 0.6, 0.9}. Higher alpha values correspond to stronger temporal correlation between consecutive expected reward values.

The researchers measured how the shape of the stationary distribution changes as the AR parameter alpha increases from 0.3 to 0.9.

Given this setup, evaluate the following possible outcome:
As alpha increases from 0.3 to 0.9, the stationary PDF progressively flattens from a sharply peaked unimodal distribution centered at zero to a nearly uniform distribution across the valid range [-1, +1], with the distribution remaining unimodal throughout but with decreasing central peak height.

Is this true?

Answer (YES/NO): YES